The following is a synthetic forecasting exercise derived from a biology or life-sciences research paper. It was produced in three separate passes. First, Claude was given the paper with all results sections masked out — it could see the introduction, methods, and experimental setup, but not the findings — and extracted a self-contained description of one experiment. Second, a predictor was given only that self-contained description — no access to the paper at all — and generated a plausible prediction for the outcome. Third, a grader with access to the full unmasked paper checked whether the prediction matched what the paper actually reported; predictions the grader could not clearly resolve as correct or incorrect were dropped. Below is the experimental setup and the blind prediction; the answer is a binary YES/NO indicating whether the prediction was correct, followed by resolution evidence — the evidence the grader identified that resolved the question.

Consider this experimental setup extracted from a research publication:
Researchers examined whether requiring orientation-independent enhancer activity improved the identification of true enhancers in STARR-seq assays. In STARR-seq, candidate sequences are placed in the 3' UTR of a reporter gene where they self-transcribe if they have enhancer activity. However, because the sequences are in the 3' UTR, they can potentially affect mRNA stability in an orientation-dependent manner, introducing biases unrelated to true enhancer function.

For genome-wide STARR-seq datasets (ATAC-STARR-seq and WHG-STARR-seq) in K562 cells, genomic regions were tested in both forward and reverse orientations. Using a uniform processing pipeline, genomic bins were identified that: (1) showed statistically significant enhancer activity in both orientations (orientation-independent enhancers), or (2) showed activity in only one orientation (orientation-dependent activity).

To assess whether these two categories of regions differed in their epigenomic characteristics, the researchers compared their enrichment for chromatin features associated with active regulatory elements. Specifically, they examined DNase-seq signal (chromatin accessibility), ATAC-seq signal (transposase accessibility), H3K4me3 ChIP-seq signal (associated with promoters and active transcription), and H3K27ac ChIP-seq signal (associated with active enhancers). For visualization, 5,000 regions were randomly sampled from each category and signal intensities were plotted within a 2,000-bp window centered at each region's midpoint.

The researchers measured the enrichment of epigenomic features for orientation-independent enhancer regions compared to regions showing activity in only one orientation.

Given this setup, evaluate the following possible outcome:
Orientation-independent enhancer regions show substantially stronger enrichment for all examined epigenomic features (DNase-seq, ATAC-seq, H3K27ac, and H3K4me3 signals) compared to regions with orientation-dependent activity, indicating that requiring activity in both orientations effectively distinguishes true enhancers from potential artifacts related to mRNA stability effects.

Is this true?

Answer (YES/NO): YES